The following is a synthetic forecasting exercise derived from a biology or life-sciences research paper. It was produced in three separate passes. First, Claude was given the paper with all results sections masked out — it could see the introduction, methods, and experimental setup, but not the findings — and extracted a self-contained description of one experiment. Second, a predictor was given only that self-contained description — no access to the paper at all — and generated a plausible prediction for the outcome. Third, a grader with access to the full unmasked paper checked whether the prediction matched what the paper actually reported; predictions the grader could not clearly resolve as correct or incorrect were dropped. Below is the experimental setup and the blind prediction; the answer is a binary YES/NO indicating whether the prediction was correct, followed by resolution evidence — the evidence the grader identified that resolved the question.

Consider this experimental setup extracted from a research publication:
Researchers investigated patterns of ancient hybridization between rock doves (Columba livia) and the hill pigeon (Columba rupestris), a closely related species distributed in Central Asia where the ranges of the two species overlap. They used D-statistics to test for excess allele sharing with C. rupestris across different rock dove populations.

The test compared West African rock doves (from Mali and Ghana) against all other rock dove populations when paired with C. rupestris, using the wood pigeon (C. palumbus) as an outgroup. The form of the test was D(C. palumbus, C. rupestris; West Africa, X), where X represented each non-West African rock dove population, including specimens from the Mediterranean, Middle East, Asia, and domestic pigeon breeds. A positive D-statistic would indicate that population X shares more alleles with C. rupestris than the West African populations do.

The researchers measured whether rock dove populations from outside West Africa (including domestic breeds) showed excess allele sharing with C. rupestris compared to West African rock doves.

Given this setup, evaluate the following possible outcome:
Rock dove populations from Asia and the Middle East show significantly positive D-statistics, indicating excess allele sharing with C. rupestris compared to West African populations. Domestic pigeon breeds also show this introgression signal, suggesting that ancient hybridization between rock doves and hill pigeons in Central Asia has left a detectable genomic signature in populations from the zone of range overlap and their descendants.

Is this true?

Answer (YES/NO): YES